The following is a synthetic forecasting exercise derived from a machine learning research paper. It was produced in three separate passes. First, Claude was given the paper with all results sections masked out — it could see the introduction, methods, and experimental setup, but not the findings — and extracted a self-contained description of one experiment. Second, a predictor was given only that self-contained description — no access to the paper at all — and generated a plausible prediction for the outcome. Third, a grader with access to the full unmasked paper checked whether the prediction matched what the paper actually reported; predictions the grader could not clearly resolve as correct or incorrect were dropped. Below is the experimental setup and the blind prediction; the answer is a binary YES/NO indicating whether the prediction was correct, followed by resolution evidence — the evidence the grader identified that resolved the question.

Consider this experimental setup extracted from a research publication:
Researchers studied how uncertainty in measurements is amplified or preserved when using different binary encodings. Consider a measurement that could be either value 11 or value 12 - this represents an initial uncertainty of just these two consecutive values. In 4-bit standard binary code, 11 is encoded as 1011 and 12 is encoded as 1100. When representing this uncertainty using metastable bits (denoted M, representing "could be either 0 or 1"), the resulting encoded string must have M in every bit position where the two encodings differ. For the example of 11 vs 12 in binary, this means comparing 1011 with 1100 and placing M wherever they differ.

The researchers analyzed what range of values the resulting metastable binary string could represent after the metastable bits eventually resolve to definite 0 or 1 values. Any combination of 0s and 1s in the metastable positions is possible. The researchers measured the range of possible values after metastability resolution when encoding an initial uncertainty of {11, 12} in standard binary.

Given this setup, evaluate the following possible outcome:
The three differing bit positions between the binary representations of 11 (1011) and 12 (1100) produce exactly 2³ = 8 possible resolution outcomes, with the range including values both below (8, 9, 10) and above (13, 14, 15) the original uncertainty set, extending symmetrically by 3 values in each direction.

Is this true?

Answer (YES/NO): YES